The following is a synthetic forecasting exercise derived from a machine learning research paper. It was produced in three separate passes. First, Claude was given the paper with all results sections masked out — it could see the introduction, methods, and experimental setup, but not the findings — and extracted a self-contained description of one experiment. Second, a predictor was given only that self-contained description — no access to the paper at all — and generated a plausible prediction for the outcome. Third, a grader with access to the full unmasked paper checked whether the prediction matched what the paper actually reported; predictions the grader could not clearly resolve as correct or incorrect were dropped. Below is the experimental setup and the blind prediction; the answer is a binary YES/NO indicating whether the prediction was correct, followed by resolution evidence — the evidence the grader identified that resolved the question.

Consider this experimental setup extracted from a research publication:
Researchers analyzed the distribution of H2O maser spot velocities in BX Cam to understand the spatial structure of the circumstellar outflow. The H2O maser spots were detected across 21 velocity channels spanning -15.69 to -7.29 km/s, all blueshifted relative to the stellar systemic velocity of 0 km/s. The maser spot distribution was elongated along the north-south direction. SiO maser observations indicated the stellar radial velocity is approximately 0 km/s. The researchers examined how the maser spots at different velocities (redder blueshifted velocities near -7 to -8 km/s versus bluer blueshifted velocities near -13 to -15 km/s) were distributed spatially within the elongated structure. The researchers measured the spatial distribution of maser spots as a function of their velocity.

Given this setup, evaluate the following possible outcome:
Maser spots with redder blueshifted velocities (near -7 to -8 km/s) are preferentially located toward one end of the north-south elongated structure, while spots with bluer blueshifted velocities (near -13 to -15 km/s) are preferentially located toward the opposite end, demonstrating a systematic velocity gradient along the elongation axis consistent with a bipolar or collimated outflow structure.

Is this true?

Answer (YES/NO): NO